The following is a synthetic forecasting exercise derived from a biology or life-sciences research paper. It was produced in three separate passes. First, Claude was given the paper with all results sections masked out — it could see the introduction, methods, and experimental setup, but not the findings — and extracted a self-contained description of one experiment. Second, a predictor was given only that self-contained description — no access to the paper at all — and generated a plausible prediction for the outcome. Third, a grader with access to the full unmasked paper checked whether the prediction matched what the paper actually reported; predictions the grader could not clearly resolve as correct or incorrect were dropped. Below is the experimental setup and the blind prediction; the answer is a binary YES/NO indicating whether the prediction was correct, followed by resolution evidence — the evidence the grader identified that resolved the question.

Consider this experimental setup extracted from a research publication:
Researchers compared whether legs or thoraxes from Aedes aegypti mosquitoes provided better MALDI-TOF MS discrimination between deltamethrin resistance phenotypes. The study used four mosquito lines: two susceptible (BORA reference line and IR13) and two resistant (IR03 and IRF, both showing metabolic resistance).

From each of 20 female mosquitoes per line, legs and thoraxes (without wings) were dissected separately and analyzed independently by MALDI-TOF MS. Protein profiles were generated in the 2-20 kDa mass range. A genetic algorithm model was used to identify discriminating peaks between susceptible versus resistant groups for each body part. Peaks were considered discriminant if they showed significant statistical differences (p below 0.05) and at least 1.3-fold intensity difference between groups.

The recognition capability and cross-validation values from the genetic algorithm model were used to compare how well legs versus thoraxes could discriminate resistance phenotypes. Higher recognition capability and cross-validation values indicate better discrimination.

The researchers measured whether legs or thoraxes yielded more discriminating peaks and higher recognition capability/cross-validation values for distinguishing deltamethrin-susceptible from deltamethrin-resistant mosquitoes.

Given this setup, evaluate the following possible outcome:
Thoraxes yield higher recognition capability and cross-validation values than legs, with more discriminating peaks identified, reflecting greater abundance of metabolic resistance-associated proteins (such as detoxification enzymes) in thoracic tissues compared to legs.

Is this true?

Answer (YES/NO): NO